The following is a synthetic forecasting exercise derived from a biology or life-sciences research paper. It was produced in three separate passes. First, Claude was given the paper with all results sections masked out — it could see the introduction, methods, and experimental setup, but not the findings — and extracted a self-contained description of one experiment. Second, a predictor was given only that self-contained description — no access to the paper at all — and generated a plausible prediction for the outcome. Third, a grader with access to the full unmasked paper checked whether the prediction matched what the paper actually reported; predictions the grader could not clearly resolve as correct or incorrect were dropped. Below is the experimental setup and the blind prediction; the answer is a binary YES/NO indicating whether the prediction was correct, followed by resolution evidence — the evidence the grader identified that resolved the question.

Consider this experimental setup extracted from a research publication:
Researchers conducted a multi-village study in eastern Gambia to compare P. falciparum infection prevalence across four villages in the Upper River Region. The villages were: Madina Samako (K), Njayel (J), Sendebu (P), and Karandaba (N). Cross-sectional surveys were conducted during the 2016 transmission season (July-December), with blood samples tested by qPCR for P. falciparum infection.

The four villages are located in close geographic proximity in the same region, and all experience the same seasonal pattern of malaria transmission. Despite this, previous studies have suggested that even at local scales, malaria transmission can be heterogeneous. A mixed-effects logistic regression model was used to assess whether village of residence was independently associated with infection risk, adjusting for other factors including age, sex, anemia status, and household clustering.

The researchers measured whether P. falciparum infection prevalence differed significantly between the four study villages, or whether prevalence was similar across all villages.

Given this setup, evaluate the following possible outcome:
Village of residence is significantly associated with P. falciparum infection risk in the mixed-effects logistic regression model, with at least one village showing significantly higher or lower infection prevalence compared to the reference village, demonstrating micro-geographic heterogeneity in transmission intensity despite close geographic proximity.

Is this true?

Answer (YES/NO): YES